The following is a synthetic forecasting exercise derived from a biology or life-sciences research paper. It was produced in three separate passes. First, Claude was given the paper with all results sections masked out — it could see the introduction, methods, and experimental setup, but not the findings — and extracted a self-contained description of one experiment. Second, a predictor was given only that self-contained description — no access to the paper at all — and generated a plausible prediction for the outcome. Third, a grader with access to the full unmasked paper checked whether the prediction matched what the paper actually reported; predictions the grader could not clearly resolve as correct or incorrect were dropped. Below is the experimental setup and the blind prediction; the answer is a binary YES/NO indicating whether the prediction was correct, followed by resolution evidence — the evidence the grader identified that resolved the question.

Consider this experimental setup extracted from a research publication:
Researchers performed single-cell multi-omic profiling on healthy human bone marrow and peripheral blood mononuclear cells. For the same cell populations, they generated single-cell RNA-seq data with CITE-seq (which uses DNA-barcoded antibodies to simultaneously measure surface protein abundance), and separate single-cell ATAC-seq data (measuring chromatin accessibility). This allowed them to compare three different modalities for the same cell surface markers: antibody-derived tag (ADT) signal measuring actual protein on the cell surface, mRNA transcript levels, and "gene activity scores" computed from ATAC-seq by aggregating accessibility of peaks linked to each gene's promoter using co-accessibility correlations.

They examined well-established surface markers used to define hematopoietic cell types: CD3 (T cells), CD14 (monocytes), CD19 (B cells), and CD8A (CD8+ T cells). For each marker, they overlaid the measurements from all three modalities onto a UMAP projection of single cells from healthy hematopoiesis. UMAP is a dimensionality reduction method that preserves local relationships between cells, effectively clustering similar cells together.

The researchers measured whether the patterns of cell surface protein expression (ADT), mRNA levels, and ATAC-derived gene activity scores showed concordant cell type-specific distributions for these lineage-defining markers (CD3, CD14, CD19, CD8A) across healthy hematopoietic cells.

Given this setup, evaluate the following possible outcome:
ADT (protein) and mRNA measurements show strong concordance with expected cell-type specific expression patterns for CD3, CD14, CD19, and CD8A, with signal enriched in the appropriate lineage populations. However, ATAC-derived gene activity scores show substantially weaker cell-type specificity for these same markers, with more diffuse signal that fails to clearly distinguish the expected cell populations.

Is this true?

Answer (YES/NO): NO